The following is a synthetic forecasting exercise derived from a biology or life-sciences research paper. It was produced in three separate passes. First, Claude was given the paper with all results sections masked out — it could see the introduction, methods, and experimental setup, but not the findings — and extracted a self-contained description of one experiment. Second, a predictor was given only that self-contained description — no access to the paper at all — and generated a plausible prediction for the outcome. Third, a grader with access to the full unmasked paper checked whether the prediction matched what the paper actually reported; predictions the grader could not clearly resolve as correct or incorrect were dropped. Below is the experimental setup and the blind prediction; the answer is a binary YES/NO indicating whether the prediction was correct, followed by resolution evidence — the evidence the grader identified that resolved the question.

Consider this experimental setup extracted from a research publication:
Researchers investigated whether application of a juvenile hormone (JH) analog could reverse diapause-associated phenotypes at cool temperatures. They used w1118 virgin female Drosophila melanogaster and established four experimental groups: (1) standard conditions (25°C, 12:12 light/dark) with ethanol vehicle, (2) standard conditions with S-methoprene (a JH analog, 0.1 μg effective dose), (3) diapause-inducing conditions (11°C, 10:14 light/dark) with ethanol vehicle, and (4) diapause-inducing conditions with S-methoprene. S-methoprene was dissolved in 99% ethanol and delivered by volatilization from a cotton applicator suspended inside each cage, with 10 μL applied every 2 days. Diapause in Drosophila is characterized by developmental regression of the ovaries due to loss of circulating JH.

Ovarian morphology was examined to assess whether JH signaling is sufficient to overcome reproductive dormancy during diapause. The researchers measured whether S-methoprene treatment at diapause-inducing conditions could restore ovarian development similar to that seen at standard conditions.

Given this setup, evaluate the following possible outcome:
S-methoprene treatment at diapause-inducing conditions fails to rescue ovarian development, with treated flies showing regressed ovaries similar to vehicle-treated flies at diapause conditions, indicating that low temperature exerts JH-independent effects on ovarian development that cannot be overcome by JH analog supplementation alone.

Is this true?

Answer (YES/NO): NO